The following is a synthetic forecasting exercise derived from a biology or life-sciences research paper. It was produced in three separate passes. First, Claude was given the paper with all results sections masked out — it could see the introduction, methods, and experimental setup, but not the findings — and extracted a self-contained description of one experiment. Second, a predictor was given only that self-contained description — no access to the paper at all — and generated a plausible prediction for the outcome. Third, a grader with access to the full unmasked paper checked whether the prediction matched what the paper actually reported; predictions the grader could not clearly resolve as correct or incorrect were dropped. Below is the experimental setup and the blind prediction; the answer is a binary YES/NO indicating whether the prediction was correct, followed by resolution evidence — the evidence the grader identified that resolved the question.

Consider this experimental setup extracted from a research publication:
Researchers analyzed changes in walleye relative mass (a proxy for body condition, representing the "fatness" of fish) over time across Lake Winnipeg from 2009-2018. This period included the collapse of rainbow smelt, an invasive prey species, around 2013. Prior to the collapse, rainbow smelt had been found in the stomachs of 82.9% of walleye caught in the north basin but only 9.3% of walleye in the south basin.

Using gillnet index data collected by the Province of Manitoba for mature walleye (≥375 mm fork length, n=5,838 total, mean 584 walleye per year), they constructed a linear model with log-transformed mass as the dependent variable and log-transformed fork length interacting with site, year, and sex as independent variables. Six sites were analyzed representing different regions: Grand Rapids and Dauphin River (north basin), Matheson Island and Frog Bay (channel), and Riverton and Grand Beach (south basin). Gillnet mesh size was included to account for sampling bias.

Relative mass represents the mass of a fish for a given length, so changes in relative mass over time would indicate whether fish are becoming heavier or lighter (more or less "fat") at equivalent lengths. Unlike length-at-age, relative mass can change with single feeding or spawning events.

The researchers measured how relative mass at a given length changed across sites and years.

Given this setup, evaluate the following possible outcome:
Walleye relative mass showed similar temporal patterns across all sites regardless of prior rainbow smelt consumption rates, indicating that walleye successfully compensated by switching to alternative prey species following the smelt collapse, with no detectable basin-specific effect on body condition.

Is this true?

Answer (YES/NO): NO